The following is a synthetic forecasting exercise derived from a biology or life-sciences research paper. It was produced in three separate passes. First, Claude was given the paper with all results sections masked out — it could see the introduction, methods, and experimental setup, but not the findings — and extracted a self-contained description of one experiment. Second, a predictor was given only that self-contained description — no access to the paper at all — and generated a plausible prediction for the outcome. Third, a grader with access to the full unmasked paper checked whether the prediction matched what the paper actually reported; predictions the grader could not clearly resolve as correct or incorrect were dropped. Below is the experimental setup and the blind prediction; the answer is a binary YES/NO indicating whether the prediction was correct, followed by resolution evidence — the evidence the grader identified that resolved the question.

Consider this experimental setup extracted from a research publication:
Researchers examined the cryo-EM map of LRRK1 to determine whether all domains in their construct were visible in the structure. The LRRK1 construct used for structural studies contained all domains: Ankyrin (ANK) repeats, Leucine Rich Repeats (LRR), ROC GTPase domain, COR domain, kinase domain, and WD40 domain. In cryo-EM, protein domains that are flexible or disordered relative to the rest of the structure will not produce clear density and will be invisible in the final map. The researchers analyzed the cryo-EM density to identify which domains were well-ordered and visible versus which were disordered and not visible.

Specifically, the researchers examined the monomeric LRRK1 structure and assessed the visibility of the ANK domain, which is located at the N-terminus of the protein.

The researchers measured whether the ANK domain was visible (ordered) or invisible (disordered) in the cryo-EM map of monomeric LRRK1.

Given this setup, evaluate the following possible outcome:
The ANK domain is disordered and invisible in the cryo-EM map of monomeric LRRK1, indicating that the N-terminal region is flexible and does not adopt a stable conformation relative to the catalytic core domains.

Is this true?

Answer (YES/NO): YES